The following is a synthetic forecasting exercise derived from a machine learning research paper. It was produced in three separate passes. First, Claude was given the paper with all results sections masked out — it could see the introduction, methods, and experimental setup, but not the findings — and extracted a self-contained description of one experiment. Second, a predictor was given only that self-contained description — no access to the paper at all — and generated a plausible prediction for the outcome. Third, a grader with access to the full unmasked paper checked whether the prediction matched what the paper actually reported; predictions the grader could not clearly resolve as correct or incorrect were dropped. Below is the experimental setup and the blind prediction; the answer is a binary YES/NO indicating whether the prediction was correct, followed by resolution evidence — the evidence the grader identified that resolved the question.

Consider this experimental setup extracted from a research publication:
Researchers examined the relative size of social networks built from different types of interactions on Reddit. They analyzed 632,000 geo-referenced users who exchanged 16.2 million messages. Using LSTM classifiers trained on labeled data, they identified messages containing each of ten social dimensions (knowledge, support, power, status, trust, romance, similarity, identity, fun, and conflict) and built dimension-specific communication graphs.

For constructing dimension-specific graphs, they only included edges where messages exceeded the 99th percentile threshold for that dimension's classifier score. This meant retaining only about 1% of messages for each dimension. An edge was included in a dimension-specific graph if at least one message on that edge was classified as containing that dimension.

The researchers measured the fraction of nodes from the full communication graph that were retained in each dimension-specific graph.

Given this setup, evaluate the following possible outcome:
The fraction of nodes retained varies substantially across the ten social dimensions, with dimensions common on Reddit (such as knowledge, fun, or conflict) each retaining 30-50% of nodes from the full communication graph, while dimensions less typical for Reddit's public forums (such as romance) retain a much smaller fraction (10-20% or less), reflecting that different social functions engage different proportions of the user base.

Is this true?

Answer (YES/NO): NO